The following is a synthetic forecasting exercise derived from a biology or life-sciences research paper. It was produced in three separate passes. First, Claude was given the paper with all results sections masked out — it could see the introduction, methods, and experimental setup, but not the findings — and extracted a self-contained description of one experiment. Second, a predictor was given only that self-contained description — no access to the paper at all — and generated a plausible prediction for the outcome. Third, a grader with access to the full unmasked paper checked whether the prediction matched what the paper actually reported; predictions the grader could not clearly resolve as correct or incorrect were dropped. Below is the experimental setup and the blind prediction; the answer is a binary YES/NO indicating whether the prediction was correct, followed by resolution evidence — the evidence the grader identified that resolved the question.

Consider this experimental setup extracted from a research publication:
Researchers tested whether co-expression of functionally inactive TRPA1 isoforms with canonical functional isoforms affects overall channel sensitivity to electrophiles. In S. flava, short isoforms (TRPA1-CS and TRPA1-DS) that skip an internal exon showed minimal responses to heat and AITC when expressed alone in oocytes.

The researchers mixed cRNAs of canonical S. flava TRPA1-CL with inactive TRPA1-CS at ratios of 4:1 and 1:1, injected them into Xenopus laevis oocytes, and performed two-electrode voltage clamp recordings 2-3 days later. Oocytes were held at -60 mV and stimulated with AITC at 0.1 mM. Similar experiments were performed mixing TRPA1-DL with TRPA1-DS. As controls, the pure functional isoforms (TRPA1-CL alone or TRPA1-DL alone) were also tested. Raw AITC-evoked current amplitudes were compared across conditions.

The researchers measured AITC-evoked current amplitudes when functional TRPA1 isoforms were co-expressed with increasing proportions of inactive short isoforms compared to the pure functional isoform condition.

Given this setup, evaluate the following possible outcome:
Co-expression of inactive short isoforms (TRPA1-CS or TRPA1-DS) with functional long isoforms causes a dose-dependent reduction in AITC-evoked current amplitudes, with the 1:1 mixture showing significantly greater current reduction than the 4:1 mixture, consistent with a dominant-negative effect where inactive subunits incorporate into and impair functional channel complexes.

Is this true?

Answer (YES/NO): NO